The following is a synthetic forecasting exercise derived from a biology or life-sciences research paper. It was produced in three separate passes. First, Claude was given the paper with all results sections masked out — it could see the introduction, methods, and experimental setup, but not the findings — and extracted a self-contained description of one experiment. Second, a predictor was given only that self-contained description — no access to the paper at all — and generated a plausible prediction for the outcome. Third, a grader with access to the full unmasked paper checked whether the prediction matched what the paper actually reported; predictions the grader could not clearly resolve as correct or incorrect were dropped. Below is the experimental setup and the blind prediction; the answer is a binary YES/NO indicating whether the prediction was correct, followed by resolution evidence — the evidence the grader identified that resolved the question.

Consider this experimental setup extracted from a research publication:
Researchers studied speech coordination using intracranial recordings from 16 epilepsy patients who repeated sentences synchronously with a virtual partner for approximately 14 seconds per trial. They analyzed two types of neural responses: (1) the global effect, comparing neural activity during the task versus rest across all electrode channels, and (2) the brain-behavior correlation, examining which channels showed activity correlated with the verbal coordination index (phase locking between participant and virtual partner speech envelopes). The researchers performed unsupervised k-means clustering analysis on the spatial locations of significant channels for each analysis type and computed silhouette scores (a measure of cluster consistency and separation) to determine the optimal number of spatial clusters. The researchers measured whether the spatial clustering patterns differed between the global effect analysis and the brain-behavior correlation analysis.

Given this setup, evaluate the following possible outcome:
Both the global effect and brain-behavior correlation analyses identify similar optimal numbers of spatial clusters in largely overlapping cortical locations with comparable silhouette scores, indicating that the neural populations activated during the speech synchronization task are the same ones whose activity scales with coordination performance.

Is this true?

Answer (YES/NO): NO